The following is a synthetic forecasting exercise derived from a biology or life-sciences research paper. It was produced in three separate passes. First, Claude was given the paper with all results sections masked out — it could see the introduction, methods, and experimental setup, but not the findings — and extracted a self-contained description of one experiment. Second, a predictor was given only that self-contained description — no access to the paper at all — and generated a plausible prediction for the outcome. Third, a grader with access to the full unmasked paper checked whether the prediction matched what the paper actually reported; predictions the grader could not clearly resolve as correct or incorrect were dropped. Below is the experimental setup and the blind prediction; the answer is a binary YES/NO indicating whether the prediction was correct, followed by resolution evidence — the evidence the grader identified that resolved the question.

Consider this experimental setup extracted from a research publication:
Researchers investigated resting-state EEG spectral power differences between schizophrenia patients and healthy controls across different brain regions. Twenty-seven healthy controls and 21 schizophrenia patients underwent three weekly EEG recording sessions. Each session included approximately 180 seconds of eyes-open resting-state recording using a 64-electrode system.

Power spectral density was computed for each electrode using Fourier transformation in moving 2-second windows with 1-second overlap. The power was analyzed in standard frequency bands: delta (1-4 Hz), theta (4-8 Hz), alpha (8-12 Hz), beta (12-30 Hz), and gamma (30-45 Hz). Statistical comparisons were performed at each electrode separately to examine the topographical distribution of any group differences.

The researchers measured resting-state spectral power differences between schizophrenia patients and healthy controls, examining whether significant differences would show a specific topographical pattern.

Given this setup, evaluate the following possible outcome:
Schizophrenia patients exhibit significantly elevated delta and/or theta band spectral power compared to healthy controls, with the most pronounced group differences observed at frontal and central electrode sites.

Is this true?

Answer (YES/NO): NO